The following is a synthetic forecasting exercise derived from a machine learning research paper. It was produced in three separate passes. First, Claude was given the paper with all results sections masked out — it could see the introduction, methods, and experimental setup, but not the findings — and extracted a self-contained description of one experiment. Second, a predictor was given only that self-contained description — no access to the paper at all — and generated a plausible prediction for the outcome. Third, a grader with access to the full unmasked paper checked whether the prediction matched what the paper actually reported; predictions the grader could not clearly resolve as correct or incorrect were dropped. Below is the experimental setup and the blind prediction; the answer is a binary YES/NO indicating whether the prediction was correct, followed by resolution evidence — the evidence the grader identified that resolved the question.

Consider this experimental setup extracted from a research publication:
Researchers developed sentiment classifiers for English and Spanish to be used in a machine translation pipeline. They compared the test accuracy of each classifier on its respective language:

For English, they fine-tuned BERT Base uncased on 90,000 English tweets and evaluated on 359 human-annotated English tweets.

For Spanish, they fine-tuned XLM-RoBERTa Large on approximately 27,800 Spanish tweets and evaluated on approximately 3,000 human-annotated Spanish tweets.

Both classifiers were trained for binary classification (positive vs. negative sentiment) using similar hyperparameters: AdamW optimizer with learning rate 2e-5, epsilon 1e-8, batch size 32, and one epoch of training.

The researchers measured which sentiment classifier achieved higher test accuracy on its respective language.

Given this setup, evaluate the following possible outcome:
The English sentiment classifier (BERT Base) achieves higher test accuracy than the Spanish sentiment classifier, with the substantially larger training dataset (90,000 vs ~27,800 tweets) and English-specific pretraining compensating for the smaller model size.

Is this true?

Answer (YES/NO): YES